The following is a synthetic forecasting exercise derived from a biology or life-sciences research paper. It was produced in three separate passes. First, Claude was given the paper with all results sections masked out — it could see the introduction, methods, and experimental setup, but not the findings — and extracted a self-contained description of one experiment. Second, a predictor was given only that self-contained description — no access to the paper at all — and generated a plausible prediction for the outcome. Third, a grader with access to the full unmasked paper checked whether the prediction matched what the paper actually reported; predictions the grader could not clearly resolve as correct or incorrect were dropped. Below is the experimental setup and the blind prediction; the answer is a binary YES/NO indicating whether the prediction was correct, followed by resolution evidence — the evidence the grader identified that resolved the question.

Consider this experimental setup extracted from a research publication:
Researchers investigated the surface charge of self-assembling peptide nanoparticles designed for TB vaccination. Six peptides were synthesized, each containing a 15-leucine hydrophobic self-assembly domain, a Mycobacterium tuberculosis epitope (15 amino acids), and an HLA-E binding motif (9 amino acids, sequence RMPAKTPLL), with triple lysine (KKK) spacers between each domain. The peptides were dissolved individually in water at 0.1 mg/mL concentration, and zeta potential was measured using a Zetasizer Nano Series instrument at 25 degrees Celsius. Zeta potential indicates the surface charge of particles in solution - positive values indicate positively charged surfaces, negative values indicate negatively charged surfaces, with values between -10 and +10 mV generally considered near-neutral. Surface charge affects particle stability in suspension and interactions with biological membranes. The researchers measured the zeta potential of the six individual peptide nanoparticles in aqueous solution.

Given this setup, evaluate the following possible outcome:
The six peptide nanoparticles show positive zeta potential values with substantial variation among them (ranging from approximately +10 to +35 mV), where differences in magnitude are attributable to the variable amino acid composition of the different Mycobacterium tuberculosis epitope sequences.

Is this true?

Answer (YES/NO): NO